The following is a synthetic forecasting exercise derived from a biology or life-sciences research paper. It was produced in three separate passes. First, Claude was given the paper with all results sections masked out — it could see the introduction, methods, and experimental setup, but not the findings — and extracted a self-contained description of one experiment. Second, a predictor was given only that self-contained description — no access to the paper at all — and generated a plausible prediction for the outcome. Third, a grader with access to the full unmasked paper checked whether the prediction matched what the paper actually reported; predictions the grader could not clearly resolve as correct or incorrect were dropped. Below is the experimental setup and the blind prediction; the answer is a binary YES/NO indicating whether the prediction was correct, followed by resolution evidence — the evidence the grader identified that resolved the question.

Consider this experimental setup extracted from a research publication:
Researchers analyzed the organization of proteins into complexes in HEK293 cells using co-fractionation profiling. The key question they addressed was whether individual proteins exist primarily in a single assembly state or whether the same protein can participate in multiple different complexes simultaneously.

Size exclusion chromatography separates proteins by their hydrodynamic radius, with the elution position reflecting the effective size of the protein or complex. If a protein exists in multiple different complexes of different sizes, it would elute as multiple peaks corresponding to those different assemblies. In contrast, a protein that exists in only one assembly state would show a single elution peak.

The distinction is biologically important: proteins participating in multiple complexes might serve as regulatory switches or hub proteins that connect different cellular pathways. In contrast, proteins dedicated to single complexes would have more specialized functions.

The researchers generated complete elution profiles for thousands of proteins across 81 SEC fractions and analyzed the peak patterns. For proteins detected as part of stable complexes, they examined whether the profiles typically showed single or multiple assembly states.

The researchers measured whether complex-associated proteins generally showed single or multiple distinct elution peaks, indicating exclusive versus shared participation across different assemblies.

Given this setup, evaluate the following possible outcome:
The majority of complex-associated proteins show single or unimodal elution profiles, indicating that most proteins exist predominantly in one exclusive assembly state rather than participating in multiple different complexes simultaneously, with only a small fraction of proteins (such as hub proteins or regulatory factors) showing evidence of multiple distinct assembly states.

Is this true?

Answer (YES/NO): YES